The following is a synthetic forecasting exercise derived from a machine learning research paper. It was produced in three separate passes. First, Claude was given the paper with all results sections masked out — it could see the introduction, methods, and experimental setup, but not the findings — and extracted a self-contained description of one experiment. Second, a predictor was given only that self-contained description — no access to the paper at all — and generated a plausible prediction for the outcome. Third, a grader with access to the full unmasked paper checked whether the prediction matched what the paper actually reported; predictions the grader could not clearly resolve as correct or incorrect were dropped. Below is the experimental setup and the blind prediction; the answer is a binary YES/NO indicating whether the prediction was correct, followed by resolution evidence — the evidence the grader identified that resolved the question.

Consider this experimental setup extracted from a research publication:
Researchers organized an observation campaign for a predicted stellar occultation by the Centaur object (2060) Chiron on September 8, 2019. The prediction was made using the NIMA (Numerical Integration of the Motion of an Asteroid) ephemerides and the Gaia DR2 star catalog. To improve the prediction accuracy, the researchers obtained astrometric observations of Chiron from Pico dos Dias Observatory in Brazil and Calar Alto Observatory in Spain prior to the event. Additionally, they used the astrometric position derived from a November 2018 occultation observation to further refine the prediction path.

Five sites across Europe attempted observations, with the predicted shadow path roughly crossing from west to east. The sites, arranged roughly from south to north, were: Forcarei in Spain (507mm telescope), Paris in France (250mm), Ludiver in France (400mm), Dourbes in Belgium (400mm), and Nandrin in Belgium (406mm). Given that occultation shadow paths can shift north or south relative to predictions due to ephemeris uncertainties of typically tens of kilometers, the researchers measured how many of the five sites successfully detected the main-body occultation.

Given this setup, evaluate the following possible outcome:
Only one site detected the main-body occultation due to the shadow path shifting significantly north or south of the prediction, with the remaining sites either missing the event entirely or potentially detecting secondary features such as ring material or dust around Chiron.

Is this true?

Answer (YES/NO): NO